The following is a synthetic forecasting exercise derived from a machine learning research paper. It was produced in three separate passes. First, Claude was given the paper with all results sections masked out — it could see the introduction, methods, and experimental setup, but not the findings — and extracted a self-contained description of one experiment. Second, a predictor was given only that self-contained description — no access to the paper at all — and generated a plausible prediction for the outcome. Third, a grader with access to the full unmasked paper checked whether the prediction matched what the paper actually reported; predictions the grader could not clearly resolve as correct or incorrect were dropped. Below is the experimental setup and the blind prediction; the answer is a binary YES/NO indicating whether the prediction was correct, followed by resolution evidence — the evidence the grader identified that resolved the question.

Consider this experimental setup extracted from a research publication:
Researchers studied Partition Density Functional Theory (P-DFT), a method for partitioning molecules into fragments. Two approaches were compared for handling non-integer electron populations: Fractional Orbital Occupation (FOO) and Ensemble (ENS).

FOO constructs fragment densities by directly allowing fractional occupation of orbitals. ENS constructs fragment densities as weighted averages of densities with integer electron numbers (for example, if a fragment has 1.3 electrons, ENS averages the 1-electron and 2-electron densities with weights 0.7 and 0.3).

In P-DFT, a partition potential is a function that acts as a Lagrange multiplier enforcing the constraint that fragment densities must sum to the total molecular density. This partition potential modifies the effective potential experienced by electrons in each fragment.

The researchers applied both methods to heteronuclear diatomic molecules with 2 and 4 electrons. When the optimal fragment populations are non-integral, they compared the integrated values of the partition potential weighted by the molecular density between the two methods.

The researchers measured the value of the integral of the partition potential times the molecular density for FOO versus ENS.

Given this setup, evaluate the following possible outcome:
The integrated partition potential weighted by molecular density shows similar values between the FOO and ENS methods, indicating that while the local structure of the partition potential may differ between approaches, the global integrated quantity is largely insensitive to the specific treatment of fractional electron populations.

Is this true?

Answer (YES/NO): NO